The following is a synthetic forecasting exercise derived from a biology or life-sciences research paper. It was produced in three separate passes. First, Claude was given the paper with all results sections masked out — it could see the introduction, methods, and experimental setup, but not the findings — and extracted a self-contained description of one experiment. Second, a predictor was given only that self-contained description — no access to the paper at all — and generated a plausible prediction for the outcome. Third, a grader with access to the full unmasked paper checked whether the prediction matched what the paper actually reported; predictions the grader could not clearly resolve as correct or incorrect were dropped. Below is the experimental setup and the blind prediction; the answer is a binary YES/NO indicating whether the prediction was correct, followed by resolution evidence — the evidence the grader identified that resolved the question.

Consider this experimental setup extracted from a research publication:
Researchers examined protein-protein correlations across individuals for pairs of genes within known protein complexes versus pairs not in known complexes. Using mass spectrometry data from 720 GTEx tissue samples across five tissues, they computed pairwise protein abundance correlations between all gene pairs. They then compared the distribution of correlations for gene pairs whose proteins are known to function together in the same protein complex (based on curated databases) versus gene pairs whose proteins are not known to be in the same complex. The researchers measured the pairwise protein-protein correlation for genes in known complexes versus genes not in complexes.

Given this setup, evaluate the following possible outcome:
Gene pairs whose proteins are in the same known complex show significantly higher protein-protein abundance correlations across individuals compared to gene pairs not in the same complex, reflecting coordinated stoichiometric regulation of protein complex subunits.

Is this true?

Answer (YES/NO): YES